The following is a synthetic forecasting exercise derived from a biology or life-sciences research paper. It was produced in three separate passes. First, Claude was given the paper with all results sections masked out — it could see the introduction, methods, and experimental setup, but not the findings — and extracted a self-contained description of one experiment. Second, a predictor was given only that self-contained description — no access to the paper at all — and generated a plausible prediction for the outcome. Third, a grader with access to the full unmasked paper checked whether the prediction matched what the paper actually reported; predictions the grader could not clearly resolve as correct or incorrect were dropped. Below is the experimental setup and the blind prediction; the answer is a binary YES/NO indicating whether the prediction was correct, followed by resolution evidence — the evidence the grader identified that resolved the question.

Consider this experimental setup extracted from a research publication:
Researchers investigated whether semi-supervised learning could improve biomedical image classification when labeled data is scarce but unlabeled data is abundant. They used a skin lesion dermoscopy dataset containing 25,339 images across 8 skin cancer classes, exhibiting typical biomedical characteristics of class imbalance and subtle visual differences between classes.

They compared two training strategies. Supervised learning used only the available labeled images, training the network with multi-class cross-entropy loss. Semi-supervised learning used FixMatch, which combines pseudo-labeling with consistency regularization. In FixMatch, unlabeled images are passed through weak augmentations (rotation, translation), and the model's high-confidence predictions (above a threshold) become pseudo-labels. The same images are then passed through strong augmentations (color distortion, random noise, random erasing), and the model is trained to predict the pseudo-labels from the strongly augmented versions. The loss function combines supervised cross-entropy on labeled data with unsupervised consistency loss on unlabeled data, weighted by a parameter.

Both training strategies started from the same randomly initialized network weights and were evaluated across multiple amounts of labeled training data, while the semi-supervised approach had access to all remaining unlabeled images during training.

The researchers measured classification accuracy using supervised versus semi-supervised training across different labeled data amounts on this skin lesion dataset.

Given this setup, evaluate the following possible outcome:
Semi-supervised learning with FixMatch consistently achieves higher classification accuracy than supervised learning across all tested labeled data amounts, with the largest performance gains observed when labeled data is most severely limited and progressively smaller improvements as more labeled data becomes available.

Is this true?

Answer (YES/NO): YES